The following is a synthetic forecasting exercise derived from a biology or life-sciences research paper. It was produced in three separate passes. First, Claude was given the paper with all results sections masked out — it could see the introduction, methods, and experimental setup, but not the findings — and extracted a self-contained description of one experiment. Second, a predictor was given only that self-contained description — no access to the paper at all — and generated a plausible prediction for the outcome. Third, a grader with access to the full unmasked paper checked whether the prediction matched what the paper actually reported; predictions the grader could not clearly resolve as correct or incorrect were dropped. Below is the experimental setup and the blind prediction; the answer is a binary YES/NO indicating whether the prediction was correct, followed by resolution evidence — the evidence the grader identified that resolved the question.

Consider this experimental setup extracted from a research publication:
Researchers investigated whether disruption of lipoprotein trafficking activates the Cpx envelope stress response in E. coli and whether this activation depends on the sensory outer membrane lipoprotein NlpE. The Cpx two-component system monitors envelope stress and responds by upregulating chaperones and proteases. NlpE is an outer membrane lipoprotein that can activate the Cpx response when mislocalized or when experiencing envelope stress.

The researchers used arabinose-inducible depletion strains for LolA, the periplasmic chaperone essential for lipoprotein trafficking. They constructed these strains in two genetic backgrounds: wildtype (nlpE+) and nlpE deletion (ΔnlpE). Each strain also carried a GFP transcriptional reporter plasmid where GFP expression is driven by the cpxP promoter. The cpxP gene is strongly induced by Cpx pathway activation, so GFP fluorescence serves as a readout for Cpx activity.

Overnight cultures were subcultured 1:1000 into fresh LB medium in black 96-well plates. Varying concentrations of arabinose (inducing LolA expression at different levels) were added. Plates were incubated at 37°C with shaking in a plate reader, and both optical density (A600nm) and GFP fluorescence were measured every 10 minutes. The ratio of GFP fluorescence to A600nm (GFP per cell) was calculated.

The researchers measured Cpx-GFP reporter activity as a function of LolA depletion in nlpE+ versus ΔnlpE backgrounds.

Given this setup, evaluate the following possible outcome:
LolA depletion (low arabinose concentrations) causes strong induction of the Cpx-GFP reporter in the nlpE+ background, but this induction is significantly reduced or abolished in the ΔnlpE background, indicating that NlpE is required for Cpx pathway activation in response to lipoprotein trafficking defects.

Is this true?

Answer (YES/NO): YES